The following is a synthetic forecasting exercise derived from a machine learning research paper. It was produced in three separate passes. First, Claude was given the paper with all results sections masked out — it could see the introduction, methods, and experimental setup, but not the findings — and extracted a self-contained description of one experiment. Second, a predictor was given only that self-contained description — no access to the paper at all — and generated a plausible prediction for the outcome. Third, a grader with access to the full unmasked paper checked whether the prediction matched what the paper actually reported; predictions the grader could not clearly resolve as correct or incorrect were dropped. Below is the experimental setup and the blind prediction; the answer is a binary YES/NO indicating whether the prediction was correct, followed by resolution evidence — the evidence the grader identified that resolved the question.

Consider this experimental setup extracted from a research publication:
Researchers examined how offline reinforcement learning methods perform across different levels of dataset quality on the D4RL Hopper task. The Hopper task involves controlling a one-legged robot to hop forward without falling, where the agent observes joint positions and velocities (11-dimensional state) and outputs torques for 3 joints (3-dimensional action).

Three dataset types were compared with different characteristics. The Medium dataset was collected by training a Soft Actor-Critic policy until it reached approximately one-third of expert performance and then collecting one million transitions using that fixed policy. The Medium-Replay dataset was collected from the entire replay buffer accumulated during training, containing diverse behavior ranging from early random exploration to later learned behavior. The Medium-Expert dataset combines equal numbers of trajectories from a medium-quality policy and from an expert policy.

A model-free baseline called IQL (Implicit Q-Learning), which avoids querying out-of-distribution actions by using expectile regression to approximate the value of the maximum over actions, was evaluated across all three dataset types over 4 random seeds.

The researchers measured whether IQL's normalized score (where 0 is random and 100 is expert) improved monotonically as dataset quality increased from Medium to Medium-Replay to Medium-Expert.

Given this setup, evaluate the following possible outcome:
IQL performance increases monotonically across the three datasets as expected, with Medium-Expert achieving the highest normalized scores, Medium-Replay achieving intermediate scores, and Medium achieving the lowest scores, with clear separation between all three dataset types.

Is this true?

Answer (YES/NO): NO